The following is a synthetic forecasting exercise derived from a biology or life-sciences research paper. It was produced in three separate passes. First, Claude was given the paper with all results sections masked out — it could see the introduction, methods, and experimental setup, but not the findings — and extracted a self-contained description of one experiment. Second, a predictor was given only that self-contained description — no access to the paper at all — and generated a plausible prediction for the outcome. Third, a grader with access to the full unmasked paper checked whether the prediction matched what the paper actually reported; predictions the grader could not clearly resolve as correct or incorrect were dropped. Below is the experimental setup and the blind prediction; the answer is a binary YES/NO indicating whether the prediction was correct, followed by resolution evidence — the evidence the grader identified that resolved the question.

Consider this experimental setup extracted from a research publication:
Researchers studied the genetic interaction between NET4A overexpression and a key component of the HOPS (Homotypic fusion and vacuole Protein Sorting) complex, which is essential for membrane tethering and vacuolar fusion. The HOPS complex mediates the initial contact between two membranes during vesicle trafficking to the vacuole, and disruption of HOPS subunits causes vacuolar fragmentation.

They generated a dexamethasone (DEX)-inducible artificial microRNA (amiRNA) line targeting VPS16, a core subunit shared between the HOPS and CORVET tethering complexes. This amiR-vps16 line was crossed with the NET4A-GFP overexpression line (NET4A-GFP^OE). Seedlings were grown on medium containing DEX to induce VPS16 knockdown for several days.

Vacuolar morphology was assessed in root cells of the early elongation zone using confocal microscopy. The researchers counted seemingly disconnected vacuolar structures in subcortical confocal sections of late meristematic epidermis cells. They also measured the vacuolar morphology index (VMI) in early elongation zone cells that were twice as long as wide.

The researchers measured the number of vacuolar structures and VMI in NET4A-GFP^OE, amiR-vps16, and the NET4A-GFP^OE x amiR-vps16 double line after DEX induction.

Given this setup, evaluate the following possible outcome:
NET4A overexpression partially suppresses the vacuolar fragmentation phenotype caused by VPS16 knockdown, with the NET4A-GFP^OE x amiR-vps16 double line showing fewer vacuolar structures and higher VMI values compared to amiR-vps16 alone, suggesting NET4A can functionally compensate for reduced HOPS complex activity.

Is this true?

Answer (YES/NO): YES